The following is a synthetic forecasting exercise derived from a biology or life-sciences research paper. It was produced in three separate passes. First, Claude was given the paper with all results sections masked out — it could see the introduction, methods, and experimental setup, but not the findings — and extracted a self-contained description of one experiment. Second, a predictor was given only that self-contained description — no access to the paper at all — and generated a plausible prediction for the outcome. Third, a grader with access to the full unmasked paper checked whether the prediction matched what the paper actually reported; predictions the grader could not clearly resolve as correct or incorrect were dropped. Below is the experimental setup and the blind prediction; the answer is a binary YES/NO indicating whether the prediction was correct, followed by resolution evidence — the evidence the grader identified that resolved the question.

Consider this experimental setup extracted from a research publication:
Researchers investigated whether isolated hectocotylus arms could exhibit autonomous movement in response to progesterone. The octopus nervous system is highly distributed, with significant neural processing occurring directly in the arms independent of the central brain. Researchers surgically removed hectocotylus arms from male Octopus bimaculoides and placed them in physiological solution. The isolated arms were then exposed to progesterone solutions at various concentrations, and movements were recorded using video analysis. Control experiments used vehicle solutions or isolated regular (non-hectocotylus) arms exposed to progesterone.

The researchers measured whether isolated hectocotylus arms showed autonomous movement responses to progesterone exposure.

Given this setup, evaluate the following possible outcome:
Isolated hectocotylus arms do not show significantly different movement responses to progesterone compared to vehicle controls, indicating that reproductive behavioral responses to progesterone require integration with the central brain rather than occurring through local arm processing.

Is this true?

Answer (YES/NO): NO